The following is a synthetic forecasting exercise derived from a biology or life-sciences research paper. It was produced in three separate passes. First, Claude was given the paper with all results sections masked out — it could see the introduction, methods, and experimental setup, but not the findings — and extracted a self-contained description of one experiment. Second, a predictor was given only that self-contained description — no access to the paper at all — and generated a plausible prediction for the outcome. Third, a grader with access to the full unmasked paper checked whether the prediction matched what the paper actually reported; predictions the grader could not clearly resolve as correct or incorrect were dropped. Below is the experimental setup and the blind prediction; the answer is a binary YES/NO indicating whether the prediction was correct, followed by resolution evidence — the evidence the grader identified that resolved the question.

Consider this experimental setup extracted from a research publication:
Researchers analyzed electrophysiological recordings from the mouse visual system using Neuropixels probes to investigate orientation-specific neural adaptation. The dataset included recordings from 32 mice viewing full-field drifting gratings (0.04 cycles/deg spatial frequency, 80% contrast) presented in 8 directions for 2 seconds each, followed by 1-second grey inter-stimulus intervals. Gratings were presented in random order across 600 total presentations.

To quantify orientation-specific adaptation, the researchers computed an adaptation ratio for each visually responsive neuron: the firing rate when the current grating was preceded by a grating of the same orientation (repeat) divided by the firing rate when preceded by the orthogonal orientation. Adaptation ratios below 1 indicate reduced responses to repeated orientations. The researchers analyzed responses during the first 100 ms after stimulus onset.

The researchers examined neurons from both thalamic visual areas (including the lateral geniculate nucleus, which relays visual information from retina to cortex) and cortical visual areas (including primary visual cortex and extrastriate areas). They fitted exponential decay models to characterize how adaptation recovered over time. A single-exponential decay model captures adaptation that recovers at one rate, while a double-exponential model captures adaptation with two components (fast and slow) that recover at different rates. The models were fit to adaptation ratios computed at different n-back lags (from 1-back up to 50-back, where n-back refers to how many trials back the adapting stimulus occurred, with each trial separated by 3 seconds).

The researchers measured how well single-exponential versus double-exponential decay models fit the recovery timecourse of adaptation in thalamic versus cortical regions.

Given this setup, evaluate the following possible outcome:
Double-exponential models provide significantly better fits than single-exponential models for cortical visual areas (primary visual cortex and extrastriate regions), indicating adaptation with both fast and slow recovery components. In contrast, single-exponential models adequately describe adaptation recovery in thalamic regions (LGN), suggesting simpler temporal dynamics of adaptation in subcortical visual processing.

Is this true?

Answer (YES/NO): YES